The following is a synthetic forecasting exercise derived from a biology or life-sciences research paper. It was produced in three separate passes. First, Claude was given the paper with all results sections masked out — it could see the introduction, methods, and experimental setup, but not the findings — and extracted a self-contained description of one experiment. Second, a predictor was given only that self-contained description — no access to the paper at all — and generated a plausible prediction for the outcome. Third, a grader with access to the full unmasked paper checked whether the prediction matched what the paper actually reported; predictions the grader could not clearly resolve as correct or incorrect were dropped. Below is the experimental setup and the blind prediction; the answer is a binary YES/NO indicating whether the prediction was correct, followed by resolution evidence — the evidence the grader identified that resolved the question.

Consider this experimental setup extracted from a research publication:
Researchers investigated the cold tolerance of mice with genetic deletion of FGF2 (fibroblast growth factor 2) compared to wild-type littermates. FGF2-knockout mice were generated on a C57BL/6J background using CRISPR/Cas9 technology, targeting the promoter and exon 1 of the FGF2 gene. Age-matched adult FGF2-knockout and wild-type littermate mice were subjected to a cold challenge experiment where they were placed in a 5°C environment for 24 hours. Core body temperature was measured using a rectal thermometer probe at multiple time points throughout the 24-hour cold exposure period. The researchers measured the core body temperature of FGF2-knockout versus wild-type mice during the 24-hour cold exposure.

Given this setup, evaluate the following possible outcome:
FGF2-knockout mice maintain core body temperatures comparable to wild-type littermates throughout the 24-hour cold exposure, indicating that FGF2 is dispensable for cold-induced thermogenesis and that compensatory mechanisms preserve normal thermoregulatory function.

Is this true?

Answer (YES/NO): NO